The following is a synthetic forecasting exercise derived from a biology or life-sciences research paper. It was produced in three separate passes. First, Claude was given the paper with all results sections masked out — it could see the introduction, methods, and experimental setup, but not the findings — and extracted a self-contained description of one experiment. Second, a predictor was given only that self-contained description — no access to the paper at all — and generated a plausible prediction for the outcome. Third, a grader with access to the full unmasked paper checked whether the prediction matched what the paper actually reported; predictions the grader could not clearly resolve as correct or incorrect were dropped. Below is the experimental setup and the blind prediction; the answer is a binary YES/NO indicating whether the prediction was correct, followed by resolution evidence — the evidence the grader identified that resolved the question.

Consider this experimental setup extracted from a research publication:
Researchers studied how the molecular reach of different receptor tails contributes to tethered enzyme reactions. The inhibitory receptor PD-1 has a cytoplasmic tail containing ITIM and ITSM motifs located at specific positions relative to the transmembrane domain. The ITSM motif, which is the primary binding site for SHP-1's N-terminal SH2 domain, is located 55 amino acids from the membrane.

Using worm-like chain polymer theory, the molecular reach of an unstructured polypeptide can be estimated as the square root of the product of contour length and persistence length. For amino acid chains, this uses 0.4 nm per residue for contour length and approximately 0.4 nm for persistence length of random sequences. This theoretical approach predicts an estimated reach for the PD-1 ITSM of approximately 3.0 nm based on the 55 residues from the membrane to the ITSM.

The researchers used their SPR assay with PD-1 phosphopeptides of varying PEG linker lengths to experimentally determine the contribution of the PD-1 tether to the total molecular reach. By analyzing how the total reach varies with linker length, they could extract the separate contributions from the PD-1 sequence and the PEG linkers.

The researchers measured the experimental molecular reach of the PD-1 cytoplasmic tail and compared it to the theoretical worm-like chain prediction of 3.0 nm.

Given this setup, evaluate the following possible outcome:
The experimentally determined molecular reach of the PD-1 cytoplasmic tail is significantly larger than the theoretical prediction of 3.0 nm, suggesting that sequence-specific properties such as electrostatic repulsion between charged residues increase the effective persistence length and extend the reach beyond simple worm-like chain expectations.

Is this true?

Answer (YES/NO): YES